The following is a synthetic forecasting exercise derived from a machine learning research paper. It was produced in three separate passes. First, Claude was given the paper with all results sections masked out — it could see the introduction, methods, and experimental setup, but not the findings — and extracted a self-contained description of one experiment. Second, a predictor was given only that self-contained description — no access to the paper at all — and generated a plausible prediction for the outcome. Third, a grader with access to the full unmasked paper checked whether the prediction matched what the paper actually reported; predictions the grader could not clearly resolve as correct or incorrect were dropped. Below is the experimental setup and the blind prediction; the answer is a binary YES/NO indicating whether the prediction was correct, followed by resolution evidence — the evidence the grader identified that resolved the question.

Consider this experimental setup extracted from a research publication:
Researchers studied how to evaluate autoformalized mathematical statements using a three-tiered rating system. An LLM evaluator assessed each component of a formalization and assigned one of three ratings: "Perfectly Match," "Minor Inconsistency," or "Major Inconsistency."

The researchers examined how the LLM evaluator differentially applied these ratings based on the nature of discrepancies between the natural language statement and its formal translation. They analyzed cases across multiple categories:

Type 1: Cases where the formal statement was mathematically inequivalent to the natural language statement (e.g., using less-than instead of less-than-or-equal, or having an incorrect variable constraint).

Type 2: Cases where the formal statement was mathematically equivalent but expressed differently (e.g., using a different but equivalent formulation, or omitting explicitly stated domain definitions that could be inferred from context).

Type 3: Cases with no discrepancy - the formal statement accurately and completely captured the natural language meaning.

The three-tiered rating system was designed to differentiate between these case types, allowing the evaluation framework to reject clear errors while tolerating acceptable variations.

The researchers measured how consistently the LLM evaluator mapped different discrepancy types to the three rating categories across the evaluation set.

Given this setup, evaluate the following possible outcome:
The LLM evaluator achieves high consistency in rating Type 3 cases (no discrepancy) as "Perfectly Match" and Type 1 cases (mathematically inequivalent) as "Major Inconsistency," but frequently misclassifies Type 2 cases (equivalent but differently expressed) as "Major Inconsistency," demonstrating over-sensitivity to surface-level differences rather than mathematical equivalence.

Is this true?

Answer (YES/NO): NO